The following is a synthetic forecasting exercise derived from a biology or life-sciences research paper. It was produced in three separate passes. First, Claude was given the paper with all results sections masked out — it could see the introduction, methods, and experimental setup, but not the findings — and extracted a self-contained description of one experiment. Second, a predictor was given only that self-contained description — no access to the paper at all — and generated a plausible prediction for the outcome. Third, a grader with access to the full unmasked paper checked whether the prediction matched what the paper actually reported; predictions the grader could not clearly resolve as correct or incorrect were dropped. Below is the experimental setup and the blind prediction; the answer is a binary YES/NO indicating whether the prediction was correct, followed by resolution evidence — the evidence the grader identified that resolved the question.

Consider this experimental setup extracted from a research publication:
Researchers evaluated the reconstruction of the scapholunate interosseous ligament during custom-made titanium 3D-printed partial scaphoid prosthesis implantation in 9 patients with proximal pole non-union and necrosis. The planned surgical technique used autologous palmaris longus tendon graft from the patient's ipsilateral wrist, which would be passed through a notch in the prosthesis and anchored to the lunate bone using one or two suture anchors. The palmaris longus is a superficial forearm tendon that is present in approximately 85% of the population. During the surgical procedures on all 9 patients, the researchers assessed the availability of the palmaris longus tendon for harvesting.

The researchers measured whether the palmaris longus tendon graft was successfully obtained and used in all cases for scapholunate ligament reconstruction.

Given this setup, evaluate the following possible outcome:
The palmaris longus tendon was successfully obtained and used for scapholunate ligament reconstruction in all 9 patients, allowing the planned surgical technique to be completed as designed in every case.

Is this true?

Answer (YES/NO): NO